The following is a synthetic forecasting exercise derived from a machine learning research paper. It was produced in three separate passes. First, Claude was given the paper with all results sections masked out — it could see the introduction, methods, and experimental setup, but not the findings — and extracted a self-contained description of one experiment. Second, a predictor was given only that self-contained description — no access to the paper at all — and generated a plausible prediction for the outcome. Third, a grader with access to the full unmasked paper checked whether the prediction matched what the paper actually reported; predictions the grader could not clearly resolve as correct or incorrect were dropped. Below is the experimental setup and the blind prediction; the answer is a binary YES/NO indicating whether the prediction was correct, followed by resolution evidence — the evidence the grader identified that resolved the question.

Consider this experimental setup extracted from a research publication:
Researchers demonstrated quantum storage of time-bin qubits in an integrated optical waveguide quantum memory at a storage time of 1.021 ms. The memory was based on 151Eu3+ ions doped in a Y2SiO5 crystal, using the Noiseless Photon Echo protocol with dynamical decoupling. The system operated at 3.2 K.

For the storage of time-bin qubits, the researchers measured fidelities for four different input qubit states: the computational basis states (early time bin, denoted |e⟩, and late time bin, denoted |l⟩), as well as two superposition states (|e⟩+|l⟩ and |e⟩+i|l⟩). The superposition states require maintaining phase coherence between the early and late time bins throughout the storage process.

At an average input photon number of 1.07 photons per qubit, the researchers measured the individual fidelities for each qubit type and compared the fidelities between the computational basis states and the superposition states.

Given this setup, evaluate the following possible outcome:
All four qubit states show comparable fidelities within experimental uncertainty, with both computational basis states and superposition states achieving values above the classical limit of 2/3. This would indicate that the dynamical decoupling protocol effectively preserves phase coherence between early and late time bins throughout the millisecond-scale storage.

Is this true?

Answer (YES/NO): NO